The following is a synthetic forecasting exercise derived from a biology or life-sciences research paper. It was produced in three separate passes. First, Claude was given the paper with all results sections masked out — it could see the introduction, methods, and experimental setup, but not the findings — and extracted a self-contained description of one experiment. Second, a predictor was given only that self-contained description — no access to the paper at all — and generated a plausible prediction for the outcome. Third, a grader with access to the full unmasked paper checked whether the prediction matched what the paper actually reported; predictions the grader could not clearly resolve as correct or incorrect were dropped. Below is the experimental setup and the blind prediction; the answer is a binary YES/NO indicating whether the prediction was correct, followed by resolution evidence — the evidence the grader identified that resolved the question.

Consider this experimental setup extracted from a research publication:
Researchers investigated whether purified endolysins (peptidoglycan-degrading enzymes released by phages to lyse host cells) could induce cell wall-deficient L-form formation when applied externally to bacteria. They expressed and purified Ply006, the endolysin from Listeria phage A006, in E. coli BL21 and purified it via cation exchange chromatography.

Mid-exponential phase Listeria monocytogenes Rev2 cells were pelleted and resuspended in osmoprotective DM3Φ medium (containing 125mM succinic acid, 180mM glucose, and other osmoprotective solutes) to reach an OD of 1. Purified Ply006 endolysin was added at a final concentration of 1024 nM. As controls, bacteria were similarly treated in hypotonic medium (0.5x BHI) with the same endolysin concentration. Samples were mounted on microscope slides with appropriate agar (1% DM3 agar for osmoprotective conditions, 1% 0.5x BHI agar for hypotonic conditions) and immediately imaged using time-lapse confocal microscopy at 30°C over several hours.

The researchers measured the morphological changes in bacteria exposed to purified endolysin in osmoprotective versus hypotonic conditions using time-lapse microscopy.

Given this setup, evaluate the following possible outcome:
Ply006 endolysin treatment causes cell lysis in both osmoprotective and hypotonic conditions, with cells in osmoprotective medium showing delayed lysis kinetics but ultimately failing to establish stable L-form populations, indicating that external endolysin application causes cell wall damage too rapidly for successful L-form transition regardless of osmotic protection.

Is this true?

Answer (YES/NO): NO